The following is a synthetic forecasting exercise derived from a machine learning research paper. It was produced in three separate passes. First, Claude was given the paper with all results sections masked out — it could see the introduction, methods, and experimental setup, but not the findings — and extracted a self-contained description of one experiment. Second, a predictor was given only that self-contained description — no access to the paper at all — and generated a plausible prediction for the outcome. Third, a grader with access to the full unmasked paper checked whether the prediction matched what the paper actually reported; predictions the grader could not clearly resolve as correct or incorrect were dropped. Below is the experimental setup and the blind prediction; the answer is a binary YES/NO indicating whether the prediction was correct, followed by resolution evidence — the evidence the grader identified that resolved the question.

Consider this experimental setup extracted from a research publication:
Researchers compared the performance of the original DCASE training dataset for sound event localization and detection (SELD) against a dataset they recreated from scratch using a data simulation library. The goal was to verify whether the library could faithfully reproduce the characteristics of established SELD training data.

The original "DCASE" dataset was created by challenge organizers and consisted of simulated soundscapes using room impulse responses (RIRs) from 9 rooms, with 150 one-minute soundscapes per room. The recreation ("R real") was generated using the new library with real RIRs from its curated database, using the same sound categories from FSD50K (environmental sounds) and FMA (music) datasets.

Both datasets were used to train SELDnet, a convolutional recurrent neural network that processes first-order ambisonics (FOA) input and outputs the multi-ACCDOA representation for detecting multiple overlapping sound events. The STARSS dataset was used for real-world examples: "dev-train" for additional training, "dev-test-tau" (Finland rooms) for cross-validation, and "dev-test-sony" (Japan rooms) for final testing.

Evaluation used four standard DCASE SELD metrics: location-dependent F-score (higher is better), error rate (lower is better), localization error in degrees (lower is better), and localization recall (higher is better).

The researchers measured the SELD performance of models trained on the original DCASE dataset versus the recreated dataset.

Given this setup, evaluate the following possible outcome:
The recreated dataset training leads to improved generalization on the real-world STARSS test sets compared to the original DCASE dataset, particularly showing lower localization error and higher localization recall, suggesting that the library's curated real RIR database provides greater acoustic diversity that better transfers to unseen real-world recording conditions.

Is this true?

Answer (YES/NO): NO